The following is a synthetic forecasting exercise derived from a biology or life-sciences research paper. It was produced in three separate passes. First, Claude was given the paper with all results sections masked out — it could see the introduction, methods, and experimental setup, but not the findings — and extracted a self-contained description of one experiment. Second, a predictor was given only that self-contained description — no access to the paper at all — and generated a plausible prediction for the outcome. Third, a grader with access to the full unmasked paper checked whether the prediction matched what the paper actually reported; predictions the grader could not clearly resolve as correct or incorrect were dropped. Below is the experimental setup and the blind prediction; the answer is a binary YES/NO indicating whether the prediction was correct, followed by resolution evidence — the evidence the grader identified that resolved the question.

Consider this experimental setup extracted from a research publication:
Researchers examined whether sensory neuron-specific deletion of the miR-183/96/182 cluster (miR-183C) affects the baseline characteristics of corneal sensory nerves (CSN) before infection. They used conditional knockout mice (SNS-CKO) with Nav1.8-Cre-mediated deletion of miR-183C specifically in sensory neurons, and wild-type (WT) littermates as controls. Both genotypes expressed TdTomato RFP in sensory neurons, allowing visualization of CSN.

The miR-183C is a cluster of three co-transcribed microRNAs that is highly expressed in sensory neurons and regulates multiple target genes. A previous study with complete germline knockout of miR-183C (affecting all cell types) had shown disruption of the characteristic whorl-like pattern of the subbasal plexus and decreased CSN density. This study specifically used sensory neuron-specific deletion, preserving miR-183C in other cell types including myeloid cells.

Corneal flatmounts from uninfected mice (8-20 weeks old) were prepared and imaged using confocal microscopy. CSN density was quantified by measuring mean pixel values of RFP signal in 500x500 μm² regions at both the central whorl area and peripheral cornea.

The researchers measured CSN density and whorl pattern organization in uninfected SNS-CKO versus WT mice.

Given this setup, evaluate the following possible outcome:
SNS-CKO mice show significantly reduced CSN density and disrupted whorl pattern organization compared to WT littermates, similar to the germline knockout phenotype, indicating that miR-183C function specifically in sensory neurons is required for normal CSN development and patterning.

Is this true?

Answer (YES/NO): YES